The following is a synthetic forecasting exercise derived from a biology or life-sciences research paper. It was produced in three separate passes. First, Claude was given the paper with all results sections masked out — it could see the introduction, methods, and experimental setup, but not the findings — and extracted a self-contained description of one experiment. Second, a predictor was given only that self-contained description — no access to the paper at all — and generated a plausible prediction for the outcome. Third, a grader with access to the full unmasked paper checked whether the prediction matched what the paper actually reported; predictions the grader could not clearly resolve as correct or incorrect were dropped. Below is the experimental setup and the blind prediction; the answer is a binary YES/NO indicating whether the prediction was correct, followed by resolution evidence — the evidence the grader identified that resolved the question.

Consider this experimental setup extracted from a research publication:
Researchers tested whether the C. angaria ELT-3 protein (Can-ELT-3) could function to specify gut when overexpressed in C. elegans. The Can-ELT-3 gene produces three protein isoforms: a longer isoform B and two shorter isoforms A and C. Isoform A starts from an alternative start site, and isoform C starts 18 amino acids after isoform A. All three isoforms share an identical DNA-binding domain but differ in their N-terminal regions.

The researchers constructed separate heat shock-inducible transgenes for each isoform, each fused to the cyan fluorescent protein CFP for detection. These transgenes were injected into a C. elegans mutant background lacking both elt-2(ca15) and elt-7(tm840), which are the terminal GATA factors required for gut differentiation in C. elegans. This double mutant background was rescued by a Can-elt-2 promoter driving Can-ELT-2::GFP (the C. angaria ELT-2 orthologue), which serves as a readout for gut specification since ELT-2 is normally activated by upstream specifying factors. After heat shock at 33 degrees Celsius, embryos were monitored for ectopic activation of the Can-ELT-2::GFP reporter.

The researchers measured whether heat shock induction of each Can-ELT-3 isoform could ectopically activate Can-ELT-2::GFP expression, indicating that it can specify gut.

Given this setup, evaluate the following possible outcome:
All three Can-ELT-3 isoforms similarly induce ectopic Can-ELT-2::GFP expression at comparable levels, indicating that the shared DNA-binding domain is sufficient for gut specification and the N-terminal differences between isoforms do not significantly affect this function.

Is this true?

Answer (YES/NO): NO